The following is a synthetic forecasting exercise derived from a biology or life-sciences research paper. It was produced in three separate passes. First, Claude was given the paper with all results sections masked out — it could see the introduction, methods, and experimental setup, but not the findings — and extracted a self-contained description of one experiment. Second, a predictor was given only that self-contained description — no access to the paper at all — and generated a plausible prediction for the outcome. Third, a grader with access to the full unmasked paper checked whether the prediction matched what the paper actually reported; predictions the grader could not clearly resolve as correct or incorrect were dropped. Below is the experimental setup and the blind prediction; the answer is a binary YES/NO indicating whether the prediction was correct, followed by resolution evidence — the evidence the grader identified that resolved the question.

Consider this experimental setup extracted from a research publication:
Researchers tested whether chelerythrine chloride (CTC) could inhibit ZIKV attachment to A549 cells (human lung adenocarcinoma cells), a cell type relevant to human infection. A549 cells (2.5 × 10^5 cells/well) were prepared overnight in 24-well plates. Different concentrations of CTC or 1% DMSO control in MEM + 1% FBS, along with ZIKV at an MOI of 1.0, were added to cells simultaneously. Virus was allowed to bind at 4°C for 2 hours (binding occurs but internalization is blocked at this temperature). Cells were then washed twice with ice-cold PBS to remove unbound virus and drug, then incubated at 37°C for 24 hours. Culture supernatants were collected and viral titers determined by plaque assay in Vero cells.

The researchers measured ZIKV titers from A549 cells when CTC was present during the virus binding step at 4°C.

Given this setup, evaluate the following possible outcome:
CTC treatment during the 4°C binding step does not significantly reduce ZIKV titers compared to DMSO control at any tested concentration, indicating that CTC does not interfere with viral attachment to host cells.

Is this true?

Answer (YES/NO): NO